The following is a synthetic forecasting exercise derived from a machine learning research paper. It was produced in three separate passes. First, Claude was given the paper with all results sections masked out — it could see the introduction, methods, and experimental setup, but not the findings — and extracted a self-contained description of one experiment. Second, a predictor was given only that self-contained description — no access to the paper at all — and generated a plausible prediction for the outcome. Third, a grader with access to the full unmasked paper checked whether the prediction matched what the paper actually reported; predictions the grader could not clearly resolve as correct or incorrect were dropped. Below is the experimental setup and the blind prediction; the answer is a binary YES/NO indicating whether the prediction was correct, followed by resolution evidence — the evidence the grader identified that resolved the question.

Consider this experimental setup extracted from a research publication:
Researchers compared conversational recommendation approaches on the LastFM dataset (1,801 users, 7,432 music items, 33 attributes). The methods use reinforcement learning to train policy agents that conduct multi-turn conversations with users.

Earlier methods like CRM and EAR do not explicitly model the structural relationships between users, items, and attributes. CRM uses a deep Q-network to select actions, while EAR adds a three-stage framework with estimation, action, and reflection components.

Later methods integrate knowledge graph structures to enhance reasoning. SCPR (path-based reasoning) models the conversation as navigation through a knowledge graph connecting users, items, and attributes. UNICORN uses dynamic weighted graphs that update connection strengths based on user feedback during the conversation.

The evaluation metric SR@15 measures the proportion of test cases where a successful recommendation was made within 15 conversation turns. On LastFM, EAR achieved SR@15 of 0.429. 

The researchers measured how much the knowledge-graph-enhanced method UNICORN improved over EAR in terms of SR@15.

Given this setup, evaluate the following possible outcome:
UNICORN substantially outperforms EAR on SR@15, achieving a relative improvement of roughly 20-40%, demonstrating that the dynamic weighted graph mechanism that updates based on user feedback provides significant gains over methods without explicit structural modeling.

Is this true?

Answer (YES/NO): YES